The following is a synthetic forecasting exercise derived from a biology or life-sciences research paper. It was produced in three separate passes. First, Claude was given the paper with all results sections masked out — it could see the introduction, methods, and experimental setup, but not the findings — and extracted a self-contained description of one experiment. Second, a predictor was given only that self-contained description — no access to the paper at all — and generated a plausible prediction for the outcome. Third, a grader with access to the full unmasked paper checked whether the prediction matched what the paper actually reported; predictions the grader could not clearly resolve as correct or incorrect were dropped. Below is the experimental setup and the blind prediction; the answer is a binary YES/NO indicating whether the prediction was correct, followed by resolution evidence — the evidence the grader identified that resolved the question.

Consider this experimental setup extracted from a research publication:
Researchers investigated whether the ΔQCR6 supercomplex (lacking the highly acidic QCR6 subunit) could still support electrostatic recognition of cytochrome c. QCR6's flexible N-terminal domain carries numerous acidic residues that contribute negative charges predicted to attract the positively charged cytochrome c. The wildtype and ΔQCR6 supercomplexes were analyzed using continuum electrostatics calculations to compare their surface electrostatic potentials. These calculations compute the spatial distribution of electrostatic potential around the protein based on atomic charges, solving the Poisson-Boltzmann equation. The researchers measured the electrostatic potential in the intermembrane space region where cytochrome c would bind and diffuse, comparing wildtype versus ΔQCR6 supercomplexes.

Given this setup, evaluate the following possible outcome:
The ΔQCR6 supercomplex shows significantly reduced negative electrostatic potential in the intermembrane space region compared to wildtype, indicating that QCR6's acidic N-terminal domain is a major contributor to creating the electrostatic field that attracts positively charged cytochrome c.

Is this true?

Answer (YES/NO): YES